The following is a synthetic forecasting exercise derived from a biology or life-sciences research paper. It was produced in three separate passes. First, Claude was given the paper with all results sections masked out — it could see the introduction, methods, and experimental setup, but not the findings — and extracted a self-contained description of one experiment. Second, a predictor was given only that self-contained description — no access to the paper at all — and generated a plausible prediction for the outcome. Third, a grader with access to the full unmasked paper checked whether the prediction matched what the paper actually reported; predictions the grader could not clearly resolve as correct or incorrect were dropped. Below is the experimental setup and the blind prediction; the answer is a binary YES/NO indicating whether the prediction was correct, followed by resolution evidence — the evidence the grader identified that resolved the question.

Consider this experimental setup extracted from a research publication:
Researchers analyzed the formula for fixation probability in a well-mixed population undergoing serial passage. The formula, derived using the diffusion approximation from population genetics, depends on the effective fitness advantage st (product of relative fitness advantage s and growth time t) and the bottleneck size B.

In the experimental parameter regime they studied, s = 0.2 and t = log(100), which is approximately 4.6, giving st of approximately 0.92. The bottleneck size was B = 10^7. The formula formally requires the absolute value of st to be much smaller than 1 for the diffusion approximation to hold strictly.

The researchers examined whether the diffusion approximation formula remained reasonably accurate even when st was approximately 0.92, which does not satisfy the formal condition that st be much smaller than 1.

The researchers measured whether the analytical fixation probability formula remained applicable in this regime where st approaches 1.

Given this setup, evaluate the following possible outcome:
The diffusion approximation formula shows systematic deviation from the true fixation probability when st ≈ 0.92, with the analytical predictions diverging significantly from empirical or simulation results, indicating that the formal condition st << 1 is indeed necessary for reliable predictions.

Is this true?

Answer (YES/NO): NO